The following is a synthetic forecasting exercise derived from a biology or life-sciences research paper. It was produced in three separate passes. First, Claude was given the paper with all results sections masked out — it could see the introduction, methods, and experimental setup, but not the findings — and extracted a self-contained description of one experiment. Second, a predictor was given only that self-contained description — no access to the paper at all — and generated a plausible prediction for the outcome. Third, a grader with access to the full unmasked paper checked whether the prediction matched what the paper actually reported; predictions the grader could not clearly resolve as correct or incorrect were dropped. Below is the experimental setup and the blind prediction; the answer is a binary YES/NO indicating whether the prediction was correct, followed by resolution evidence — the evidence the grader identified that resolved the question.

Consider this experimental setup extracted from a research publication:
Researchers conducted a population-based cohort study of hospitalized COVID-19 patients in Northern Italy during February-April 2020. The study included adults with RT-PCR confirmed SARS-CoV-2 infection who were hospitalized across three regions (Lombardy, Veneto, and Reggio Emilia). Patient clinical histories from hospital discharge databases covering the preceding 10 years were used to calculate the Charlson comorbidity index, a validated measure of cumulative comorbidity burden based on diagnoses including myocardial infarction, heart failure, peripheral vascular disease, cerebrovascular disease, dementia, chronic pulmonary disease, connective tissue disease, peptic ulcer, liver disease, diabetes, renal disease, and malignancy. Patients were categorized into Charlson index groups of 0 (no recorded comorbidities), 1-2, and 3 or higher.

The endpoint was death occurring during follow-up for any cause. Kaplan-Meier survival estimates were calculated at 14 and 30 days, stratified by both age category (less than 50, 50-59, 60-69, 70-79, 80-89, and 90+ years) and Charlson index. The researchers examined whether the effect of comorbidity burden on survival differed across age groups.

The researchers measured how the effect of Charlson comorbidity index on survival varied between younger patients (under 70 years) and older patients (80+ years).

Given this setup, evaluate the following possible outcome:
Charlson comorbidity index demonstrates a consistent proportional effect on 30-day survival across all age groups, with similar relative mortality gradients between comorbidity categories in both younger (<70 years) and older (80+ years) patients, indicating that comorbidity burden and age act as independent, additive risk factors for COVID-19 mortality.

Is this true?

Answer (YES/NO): NO